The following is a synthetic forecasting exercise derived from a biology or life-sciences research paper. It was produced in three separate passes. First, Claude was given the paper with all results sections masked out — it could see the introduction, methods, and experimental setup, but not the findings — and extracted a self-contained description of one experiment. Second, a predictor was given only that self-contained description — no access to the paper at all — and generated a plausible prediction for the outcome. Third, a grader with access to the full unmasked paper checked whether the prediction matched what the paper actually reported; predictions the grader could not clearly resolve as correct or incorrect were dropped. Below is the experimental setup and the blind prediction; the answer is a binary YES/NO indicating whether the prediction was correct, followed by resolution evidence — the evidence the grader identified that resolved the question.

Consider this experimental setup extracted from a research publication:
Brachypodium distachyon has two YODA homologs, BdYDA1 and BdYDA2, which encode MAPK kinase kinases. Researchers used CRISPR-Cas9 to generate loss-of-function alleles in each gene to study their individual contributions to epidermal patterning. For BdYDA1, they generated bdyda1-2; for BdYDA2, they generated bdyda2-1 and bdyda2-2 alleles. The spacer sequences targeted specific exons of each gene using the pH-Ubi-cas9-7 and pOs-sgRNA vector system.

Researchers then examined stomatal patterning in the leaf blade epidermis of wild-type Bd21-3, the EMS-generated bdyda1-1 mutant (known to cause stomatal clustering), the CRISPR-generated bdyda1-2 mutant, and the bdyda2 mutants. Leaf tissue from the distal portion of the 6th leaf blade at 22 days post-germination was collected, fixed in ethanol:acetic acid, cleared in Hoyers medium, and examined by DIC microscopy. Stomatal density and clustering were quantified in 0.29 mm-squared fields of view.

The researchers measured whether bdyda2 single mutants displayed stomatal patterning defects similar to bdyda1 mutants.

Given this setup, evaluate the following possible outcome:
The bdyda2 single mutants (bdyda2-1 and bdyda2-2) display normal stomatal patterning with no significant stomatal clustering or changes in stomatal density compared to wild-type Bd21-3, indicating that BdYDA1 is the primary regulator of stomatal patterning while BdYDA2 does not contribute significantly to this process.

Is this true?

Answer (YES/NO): YES